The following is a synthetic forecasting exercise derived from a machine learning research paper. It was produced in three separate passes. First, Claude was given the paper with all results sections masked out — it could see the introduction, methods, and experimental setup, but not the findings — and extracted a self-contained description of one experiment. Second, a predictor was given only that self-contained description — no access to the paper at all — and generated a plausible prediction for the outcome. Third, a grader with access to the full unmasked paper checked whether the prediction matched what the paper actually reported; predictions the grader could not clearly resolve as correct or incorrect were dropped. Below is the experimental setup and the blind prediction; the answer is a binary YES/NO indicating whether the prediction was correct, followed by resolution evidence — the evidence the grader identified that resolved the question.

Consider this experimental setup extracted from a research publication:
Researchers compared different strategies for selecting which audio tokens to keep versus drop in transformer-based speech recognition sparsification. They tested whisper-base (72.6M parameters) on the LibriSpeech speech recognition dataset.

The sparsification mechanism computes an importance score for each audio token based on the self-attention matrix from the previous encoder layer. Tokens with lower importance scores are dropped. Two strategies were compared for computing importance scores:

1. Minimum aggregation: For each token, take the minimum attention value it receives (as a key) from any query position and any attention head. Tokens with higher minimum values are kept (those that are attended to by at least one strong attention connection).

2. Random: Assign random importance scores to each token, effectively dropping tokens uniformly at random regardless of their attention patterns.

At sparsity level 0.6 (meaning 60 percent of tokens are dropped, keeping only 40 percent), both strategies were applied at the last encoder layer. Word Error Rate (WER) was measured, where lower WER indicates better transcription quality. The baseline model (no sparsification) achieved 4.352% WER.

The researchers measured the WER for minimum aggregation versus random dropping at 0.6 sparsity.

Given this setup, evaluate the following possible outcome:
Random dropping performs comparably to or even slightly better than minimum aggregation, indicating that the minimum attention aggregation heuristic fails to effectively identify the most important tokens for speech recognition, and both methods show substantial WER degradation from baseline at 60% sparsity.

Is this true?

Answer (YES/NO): NO